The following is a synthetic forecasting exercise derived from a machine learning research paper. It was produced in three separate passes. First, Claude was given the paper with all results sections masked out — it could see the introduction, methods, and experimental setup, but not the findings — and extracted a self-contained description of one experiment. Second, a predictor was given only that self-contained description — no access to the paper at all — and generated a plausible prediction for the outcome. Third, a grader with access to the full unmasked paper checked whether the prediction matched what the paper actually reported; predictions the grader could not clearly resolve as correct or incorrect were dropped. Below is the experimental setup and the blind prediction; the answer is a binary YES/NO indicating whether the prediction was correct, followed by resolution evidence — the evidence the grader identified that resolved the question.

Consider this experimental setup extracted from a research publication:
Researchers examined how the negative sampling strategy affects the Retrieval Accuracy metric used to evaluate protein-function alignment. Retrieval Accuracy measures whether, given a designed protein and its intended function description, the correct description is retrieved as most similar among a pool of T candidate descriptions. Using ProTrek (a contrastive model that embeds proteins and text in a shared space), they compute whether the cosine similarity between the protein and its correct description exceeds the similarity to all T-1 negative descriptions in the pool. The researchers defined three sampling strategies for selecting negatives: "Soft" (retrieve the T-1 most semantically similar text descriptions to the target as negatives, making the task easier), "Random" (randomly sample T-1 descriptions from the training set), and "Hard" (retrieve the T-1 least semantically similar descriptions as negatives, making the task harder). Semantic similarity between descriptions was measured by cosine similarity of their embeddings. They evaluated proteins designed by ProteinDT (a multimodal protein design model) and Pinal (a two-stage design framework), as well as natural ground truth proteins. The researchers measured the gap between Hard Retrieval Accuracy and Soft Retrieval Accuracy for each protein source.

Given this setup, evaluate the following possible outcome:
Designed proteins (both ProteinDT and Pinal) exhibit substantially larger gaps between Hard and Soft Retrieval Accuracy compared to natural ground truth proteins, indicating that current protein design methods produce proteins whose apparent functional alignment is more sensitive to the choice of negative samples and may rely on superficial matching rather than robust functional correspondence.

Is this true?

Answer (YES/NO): NO